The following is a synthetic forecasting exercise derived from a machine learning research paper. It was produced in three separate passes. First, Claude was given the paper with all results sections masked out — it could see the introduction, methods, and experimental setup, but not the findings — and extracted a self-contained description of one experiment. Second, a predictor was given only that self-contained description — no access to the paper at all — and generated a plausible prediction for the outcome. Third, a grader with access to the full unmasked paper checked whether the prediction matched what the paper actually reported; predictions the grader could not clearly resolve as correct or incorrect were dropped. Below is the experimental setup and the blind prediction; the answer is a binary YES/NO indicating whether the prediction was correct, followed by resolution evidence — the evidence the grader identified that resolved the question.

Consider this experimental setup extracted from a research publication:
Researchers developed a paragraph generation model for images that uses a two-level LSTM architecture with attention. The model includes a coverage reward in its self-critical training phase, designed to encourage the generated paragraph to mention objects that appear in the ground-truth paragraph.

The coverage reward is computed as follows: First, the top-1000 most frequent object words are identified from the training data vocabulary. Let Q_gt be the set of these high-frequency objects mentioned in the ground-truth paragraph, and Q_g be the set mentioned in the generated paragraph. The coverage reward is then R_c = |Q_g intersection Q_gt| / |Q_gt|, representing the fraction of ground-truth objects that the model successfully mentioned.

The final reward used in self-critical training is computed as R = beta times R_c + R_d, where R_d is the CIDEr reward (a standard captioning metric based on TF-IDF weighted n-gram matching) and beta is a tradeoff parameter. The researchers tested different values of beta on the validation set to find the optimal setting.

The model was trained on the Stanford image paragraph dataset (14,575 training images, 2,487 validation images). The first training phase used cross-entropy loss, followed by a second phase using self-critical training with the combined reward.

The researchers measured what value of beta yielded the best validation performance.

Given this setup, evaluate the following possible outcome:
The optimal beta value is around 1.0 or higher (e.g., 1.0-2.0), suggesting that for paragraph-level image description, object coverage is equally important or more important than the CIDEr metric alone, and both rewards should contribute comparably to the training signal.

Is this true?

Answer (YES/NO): NO